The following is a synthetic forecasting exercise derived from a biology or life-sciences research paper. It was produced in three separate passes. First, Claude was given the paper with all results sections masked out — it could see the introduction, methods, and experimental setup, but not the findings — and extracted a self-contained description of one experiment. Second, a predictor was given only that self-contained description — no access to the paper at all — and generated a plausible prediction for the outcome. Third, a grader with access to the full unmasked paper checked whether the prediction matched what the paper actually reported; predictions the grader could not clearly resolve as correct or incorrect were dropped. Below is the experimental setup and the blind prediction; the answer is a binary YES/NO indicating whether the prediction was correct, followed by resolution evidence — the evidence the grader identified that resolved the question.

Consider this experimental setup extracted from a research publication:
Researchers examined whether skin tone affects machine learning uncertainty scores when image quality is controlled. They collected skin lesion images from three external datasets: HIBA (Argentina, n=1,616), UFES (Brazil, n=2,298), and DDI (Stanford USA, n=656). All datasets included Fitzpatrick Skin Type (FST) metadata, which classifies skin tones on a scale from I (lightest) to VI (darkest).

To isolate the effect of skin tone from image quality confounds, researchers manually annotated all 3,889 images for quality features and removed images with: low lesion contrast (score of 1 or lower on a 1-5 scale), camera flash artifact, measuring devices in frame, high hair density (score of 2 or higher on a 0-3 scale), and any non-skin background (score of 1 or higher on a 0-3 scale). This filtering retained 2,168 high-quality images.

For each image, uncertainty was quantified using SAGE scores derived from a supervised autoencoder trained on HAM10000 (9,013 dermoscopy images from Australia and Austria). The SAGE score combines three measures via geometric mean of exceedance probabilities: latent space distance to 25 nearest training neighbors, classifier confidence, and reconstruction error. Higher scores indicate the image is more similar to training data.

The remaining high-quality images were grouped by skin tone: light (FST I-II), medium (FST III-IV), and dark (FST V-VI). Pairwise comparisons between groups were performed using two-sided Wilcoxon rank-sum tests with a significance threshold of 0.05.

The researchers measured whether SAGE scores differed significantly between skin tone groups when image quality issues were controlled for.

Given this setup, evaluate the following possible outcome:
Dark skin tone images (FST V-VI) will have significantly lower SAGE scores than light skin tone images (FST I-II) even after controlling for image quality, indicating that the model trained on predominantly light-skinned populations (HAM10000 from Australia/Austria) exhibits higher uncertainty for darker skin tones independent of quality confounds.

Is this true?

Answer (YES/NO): NO